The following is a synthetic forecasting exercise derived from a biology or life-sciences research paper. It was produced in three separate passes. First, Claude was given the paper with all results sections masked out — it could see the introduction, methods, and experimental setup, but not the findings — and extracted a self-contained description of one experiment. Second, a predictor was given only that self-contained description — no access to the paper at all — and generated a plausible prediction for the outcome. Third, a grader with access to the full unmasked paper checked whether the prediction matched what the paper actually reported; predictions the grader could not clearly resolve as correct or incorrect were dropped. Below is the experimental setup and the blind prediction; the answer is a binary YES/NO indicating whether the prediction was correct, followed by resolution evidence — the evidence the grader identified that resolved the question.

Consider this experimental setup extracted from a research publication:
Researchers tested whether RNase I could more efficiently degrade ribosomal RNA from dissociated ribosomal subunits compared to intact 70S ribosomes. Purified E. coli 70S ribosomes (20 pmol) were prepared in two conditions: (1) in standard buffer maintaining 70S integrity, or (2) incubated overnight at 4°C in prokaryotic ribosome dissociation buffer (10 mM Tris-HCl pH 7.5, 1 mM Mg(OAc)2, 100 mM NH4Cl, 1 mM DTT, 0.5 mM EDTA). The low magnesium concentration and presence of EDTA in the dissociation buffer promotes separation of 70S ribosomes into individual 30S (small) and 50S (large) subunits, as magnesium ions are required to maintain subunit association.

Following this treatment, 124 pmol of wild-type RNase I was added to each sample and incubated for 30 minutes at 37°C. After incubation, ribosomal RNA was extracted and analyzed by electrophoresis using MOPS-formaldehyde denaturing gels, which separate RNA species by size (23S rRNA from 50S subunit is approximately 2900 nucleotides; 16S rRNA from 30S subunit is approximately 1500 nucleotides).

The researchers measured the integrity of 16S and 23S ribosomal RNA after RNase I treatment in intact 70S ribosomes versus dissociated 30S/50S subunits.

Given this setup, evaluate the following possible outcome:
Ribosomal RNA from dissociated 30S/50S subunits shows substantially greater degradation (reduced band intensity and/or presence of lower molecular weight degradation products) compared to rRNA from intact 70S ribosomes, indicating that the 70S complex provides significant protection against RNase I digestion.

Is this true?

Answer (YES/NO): YES